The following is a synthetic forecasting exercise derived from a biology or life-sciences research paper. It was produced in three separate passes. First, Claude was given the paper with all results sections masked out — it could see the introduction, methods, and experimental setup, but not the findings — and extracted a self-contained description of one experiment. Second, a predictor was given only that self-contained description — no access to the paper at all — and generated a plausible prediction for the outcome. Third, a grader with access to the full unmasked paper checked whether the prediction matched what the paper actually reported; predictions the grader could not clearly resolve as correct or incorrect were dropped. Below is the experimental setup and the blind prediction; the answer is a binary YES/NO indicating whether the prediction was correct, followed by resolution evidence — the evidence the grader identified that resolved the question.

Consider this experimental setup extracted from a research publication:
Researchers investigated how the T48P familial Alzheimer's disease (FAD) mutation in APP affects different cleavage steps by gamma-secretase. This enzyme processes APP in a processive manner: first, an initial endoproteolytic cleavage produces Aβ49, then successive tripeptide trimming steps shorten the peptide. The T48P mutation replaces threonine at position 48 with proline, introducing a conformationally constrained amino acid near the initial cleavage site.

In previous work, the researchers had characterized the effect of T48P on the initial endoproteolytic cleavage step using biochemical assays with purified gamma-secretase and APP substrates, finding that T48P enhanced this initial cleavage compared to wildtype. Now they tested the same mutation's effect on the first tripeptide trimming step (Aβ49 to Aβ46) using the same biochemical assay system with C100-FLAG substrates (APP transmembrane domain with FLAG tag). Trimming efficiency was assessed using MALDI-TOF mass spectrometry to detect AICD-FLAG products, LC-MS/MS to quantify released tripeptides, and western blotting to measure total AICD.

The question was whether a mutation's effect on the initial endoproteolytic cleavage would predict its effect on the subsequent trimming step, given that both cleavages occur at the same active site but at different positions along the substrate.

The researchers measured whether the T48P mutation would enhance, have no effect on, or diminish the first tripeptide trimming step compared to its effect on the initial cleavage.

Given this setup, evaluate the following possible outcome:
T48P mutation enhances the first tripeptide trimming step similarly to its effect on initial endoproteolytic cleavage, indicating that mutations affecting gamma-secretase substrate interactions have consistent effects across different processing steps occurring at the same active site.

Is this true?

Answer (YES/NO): NO